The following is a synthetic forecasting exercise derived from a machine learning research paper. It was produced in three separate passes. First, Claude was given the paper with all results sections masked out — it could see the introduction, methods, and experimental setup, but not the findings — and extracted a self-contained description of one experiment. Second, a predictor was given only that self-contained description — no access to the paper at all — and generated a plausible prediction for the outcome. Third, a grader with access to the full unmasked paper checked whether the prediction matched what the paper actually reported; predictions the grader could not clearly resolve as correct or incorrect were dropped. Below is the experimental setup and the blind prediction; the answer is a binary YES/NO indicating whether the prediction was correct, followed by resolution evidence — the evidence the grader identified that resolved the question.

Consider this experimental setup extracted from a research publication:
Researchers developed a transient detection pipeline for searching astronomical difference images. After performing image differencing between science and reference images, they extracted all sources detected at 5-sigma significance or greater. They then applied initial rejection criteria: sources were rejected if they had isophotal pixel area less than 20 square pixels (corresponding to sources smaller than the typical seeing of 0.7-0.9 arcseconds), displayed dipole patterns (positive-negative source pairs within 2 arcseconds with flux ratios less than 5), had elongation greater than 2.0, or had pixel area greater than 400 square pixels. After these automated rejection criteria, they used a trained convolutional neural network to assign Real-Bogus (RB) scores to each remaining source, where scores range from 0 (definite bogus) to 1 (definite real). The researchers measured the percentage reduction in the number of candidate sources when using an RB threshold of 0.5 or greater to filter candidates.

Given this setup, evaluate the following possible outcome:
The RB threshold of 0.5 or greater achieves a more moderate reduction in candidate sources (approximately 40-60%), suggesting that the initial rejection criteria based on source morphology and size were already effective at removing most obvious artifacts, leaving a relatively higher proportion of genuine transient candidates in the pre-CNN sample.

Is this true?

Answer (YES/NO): NO